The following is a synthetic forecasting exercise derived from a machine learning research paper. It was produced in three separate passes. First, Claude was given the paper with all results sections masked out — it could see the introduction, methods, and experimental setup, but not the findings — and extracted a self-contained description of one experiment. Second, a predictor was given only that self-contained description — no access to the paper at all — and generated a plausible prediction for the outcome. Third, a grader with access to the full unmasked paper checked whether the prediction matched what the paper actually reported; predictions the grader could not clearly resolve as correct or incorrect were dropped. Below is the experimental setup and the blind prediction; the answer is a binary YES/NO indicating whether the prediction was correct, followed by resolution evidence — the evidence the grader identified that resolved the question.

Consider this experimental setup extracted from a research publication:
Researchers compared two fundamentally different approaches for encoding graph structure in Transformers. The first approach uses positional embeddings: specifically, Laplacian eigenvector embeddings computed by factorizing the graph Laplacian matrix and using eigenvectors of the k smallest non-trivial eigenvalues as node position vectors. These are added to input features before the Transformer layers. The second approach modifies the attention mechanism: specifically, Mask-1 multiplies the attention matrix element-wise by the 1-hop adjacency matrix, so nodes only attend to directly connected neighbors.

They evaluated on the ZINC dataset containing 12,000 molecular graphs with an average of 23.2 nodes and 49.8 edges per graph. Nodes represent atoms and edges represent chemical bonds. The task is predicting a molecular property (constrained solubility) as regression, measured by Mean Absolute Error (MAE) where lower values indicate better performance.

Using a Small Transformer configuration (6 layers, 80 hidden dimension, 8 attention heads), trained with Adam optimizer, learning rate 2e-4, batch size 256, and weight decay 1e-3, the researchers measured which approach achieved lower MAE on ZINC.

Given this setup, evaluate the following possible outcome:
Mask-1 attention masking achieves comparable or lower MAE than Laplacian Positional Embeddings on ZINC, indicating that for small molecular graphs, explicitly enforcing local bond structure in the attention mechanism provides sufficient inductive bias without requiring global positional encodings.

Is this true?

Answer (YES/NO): YES